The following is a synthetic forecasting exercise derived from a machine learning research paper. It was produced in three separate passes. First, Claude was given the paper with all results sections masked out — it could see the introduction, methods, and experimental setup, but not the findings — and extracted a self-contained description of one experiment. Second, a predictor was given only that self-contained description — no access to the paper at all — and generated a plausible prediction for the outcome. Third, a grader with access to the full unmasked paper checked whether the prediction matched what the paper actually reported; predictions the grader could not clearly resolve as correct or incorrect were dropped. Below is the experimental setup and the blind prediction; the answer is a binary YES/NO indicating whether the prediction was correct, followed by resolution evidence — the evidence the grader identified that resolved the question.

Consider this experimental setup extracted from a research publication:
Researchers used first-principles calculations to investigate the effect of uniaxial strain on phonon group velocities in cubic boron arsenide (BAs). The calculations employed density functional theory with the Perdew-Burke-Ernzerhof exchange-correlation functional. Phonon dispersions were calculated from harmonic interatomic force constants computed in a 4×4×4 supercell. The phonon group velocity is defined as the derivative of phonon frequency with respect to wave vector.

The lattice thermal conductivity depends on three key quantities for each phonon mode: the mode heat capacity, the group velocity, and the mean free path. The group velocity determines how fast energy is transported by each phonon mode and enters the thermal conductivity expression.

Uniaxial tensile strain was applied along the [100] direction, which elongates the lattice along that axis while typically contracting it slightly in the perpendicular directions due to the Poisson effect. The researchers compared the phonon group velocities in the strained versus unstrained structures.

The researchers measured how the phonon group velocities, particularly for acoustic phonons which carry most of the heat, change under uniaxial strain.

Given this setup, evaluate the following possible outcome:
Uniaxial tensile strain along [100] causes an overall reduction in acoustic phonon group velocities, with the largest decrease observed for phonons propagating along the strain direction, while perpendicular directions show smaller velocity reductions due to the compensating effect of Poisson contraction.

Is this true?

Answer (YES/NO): NO